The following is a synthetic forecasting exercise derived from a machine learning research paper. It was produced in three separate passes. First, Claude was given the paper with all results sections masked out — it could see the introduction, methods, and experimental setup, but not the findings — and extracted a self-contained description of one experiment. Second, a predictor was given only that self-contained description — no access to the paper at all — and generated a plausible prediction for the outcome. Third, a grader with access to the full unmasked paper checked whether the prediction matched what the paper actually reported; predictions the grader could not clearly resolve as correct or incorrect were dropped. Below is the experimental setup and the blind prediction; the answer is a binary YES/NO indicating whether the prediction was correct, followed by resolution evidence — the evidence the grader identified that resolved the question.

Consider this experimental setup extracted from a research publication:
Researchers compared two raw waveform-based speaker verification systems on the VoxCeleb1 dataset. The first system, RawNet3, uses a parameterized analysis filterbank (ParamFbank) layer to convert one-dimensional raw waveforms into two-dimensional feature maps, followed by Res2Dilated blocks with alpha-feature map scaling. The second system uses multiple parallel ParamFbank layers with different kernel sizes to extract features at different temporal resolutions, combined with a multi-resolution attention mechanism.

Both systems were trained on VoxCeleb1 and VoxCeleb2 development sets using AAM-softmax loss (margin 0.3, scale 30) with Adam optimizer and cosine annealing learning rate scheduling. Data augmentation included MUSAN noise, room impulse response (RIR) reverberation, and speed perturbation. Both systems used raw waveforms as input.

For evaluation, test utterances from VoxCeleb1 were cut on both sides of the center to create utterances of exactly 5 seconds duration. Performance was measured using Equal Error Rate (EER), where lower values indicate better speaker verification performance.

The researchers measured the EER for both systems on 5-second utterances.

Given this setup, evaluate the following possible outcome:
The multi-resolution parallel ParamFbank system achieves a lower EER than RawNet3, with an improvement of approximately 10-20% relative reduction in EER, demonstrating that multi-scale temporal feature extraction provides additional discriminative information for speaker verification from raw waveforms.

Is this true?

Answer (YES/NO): NO